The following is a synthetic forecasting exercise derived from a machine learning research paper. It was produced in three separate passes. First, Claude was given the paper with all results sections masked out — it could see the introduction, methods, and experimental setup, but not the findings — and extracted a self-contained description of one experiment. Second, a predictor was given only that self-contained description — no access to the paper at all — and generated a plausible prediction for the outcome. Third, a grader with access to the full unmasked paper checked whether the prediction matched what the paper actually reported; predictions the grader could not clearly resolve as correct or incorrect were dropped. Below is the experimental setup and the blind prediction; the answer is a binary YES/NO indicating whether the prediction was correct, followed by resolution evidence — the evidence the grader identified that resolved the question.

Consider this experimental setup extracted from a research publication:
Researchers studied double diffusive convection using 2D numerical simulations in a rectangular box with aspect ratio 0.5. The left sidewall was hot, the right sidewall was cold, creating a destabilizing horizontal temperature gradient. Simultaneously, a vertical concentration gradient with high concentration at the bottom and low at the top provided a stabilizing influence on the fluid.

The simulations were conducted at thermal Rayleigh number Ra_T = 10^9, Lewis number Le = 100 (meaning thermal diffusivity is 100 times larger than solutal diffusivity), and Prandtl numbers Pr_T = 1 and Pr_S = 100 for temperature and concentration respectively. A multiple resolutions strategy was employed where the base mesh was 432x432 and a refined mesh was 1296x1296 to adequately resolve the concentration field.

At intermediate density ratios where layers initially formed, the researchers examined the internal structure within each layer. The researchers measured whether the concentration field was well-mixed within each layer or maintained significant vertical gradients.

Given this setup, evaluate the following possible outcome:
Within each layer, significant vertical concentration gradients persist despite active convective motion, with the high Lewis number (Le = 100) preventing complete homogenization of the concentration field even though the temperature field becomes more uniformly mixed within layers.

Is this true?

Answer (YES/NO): NO